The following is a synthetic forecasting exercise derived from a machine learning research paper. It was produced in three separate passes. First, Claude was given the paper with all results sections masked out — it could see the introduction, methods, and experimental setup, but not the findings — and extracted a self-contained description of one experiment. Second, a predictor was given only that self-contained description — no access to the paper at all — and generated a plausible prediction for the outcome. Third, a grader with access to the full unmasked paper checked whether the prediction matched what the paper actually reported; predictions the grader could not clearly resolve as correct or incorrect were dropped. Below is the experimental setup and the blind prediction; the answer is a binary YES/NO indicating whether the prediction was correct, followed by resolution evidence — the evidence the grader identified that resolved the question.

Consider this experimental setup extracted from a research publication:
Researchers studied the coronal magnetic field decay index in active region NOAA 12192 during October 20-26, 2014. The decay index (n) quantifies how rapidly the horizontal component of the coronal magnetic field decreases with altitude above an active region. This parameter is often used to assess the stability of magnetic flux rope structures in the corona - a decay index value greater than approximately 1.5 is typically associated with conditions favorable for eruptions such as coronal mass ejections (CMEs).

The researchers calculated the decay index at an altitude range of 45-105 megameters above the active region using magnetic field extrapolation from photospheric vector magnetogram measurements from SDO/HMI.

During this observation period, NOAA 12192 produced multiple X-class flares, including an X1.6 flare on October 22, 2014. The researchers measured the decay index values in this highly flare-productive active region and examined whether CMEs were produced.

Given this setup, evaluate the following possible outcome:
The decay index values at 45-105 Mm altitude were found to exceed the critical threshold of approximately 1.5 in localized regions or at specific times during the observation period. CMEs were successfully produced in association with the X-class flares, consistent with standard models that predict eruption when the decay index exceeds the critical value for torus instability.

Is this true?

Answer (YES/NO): NO